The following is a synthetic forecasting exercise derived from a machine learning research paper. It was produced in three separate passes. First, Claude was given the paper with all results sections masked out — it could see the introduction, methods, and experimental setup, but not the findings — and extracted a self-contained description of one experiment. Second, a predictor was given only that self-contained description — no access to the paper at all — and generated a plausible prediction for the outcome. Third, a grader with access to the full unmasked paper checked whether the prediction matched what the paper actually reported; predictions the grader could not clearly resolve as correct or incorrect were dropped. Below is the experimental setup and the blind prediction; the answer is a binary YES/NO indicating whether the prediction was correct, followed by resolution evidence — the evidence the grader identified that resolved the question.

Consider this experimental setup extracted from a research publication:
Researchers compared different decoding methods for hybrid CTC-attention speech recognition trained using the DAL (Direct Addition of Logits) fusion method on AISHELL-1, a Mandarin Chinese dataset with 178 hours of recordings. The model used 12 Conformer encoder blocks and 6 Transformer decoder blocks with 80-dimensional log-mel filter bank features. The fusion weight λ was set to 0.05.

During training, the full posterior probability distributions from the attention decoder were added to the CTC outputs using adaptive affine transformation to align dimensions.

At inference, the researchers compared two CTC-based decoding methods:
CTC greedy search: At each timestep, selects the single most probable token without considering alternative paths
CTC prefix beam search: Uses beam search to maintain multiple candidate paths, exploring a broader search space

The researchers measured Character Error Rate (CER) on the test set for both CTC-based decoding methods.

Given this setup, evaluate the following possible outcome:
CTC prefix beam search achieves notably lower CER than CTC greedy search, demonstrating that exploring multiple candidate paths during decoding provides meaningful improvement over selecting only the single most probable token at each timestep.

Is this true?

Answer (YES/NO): NO